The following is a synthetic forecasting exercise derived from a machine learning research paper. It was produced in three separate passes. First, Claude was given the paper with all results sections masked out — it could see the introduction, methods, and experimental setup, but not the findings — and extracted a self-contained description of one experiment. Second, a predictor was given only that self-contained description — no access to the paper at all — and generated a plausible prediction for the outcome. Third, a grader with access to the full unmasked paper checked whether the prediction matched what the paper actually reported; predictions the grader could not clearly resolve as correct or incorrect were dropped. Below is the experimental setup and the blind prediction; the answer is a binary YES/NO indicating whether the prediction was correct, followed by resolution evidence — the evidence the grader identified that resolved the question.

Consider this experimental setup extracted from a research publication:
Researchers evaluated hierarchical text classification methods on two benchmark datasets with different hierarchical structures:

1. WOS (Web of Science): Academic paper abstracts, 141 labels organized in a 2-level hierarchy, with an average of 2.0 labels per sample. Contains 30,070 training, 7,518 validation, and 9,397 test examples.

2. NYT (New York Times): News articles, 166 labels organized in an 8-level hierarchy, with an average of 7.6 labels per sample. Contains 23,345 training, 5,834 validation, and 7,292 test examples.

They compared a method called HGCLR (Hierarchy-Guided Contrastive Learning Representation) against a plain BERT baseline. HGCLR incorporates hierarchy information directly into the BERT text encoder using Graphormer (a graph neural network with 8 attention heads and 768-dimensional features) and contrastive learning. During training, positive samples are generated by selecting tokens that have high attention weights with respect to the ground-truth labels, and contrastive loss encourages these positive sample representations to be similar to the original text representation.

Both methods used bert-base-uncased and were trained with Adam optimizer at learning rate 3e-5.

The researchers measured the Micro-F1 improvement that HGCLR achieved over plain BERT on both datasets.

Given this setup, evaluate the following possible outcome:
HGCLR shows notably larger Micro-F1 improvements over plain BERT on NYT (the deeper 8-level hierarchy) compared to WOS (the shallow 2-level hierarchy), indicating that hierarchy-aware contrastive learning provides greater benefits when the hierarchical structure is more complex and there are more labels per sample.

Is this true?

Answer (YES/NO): NO